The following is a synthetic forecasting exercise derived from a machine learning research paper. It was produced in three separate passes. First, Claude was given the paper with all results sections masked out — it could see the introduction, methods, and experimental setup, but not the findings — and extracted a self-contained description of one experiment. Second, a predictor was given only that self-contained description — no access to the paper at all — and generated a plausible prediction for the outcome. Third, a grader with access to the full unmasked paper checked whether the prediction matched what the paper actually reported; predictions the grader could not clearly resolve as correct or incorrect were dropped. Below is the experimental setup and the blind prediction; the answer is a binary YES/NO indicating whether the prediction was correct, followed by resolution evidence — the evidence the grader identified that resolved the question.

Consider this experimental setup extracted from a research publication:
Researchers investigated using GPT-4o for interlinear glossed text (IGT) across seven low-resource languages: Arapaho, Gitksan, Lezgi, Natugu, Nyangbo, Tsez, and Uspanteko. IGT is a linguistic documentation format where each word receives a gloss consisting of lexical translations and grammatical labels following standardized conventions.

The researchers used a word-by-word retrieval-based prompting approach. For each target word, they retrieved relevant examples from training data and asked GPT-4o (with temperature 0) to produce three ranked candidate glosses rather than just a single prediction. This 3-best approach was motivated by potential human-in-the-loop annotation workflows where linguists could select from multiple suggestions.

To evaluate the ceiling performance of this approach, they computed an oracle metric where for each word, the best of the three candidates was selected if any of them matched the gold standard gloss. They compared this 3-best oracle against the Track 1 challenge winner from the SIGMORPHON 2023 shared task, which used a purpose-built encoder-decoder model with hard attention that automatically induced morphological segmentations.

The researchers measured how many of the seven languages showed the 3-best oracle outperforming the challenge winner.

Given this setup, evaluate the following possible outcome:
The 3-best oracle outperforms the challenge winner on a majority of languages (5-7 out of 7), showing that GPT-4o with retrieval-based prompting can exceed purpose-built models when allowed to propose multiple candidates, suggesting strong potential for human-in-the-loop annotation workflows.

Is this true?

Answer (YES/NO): YES